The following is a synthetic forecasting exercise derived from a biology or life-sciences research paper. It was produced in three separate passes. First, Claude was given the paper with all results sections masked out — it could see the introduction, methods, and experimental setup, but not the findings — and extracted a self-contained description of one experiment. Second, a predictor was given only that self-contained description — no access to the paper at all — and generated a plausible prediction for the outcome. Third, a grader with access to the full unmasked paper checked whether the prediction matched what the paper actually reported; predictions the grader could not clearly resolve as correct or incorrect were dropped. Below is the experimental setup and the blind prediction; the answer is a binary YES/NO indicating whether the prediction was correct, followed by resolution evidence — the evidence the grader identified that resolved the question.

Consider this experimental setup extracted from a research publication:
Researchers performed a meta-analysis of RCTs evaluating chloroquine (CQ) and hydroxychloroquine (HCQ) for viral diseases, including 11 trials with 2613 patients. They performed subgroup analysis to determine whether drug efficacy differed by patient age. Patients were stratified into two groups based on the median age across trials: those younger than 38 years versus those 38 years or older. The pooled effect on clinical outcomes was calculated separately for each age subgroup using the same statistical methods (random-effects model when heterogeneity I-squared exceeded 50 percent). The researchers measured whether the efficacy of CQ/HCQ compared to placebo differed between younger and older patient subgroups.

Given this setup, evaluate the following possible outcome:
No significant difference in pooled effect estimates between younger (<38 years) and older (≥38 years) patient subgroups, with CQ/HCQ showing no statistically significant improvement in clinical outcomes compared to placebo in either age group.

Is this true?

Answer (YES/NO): NO